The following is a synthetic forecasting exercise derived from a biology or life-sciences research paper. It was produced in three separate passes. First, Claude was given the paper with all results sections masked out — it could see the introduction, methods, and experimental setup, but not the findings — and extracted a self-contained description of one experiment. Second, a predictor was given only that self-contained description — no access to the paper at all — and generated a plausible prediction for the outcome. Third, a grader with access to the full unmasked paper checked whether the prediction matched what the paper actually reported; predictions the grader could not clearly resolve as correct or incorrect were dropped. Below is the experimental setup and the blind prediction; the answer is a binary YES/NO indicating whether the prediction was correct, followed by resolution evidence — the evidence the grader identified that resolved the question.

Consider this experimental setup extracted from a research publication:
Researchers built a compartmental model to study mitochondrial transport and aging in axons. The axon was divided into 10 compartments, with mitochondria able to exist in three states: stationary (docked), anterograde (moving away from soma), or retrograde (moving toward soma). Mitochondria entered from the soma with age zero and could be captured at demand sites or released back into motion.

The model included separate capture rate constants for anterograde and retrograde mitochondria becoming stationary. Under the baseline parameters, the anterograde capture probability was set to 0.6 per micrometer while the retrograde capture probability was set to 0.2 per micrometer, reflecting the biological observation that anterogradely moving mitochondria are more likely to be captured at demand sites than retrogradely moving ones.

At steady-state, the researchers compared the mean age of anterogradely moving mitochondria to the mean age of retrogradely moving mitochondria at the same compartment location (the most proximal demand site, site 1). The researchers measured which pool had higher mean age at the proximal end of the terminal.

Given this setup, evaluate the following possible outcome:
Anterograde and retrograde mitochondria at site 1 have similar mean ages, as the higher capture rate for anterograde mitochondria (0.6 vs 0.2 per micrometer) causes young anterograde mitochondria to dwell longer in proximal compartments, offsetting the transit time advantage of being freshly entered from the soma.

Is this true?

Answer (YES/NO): NO